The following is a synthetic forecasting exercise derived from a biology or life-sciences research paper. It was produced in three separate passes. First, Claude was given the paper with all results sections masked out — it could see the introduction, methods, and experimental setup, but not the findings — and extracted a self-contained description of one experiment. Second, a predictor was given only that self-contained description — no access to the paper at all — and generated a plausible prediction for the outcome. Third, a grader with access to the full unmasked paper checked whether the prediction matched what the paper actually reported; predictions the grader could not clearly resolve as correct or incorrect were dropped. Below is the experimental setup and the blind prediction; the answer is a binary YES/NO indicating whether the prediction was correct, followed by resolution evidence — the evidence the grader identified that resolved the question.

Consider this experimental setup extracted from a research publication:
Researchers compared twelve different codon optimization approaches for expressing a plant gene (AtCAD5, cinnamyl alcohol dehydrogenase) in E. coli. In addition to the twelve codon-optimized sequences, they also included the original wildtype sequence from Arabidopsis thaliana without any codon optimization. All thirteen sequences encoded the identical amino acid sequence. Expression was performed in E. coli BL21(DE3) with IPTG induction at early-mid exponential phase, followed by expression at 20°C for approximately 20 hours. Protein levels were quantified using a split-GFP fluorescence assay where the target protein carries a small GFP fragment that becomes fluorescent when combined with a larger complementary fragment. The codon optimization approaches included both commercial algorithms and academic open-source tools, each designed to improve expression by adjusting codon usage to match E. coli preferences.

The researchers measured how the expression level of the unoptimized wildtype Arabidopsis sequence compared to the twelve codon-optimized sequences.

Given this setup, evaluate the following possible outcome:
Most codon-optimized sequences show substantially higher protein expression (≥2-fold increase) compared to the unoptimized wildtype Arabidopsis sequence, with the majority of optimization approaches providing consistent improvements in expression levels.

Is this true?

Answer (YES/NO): NO